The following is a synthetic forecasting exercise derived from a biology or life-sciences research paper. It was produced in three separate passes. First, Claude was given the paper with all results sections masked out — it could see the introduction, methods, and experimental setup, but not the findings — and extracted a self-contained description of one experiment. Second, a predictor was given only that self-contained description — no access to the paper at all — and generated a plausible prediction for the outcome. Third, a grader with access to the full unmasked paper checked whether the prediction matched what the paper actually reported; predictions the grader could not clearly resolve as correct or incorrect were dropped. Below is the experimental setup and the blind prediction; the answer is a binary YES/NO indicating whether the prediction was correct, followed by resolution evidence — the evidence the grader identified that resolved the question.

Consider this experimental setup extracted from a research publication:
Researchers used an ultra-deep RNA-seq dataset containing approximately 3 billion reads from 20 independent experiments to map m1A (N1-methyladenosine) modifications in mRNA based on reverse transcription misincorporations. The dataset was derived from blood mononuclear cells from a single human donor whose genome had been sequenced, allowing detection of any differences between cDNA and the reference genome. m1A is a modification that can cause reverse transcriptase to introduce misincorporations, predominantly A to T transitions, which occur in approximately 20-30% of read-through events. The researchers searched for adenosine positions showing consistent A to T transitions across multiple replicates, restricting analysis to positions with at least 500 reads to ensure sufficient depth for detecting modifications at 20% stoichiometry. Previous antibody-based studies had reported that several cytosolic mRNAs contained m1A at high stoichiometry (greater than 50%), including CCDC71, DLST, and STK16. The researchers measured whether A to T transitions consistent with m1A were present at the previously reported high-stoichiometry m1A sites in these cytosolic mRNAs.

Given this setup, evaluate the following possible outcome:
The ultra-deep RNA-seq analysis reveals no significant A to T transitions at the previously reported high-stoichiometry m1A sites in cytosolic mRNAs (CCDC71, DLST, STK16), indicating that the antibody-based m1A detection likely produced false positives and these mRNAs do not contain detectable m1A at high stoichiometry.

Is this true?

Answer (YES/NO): YES